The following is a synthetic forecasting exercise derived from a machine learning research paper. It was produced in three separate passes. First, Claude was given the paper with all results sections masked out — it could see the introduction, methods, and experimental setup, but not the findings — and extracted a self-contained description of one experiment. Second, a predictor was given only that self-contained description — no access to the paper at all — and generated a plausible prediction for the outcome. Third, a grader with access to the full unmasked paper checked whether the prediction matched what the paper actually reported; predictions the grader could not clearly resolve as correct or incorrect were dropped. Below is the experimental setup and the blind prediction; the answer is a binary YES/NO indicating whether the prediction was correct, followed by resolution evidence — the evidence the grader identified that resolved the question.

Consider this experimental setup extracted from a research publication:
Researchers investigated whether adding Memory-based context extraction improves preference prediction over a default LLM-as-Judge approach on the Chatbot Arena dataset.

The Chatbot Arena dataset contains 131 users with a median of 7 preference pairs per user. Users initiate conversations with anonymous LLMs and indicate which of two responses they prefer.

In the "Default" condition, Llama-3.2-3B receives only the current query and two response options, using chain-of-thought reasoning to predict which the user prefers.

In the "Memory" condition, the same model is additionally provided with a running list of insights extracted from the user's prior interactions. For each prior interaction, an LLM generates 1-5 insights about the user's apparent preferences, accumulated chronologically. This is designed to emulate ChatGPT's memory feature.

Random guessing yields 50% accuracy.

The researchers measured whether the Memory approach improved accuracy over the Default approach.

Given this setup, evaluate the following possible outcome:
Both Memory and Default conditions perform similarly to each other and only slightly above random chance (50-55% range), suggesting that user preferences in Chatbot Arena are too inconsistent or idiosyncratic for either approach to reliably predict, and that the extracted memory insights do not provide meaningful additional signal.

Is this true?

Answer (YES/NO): YES